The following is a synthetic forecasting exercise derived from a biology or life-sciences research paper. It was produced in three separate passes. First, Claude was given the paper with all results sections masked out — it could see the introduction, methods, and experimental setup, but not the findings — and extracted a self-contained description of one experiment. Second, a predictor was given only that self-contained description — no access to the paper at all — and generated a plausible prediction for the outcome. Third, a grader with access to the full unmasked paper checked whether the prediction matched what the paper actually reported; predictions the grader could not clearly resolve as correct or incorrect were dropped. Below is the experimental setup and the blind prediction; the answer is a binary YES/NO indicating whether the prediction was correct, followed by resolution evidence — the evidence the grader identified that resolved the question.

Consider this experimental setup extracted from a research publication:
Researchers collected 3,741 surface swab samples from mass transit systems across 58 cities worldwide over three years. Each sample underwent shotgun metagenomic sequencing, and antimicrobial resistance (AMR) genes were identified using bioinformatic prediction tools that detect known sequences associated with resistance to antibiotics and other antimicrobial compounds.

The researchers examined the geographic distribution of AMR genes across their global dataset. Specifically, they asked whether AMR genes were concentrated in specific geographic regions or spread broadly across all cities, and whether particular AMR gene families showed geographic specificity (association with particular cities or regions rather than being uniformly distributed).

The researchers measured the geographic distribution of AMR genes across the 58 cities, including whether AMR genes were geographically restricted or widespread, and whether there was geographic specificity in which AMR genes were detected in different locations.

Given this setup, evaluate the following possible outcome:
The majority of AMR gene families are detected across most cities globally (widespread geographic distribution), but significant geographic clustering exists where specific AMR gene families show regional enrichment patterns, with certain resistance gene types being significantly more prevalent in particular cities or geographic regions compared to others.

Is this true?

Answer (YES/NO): YES